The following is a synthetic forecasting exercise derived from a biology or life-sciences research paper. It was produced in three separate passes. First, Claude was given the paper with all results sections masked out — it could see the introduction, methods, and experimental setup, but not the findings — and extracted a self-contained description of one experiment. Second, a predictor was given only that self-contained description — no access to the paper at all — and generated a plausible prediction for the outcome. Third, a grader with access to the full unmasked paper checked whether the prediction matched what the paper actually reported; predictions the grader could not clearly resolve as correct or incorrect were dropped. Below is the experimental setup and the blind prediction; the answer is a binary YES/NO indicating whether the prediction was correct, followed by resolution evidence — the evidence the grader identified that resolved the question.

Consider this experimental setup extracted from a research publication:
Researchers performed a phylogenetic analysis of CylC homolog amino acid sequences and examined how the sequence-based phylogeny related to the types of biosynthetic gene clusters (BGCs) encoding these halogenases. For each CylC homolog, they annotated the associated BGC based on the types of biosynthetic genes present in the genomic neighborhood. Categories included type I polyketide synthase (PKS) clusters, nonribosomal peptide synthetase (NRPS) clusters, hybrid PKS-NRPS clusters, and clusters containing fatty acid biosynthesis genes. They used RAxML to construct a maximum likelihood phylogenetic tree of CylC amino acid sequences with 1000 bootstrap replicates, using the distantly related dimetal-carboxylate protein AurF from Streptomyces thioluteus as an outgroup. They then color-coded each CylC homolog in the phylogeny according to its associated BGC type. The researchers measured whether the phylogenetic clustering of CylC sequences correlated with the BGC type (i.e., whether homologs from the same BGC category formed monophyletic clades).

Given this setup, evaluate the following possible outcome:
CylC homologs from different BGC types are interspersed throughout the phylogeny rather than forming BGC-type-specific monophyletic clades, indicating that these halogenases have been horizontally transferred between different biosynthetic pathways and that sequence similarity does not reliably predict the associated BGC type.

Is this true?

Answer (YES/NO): NO